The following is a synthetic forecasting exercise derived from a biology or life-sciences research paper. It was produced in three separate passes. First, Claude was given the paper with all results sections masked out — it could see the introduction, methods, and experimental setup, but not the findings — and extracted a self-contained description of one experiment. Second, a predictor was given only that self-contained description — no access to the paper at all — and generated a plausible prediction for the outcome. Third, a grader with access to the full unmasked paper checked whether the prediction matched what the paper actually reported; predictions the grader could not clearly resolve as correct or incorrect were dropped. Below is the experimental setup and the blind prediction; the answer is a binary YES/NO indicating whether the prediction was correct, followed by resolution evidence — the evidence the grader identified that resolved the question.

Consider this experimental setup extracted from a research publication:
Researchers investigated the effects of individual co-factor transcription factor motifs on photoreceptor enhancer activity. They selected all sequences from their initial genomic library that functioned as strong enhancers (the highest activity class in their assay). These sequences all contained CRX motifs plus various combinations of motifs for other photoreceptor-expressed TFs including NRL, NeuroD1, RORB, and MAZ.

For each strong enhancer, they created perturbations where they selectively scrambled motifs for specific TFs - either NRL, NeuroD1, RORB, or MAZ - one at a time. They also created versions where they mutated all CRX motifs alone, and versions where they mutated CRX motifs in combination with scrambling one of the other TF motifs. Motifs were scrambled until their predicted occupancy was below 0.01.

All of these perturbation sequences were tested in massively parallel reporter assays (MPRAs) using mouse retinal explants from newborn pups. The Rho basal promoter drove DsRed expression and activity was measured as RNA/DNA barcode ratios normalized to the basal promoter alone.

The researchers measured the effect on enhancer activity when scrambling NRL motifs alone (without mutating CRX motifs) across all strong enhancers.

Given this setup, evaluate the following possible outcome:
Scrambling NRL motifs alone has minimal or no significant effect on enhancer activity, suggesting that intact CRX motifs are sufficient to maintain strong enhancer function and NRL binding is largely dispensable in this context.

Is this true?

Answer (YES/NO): NO